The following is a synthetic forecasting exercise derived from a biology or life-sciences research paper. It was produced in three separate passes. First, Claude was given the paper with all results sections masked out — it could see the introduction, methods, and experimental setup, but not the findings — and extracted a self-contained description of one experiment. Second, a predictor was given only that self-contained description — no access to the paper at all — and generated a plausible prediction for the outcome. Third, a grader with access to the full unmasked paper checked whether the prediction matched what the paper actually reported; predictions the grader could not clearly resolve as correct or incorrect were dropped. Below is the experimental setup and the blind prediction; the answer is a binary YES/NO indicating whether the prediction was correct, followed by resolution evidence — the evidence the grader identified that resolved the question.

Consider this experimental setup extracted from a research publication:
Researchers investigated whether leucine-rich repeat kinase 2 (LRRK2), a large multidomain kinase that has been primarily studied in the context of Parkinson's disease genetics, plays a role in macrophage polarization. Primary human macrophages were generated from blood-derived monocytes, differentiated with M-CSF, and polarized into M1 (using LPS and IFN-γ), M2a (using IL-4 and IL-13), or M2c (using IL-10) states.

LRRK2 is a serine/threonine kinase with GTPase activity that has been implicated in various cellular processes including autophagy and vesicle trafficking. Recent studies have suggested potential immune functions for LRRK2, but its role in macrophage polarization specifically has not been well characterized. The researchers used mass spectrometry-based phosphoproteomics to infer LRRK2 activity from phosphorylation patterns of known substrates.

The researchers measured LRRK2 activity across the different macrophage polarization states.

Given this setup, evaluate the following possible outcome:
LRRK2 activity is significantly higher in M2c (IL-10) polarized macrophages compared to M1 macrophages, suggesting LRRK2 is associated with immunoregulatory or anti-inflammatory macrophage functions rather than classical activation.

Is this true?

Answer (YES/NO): NO